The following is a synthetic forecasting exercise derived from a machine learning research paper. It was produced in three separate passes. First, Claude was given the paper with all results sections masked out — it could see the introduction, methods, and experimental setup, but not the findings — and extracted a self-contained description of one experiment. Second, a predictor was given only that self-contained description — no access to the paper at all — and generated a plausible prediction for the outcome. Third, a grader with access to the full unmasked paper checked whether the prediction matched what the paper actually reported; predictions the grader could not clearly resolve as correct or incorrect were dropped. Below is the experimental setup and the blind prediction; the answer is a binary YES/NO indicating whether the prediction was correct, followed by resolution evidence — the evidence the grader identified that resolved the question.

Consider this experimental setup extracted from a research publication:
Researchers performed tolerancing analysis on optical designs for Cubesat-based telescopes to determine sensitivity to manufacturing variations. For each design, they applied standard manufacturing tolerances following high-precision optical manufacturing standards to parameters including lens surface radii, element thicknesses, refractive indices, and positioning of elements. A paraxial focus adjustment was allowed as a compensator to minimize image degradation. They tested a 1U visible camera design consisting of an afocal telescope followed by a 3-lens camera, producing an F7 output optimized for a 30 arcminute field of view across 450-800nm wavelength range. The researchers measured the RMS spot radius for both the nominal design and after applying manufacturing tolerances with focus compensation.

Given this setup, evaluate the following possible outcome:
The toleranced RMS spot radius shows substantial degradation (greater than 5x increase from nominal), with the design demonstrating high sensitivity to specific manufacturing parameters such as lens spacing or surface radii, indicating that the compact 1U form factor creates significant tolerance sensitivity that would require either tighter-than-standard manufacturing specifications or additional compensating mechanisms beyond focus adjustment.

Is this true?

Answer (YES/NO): NO